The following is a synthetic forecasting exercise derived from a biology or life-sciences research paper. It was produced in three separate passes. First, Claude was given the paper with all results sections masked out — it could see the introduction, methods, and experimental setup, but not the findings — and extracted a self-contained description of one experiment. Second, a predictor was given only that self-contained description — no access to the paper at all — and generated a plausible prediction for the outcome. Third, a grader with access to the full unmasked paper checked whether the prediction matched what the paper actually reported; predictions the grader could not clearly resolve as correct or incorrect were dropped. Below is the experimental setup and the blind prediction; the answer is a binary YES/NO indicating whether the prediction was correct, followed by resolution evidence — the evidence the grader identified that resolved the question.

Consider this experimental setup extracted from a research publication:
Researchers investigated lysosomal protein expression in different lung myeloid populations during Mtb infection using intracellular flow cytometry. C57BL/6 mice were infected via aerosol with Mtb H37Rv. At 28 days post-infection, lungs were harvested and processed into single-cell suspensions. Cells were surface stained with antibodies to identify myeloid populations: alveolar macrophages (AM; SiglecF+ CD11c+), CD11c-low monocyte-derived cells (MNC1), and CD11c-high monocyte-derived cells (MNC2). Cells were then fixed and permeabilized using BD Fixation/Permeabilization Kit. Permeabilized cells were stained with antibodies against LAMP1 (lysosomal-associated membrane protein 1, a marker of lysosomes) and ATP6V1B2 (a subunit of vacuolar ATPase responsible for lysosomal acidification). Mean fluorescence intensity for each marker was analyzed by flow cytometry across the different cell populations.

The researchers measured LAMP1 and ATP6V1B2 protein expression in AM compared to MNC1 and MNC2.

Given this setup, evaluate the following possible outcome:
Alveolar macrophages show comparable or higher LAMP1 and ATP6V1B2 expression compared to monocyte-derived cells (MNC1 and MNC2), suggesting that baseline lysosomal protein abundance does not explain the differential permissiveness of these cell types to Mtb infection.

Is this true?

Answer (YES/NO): NO